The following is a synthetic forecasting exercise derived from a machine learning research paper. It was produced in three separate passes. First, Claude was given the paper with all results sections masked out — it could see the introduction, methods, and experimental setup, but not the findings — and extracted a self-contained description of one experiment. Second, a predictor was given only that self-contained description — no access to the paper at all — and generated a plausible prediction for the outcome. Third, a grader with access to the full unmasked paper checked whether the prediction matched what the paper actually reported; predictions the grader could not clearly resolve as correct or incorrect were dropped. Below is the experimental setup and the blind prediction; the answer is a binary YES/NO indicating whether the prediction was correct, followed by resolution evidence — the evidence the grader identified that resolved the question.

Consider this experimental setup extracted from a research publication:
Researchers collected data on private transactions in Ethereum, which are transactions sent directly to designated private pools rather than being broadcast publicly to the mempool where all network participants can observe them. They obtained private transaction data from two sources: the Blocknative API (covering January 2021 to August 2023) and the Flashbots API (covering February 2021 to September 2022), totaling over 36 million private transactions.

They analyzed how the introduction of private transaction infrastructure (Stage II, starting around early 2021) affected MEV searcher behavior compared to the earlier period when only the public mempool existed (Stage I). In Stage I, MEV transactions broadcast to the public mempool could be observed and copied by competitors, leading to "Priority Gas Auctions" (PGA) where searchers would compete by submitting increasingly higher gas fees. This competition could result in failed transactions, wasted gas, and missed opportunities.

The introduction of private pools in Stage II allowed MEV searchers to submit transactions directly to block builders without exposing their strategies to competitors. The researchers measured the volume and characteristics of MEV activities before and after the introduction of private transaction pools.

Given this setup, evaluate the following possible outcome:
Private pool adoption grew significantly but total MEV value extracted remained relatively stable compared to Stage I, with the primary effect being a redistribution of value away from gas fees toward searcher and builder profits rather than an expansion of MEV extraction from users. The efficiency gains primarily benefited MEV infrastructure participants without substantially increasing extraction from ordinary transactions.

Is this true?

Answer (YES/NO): NO